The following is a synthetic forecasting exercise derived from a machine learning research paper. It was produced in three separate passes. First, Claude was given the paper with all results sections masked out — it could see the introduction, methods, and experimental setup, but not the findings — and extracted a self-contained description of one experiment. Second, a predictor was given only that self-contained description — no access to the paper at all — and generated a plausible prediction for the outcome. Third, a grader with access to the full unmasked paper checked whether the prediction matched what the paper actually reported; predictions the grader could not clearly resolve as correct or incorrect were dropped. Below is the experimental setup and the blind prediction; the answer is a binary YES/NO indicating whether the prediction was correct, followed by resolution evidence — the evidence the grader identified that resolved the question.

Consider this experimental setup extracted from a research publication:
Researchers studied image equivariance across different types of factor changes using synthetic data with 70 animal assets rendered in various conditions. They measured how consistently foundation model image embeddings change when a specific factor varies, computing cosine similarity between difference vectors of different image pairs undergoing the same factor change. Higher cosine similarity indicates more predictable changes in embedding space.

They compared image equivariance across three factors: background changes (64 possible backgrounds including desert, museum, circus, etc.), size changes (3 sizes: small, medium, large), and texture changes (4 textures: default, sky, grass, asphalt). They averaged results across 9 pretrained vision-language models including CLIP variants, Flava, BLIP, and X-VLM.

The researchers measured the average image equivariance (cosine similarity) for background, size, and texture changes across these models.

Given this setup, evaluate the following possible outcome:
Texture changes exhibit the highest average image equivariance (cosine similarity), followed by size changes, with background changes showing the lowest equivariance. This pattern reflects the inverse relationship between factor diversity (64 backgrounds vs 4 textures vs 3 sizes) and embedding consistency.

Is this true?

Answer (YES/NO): NO